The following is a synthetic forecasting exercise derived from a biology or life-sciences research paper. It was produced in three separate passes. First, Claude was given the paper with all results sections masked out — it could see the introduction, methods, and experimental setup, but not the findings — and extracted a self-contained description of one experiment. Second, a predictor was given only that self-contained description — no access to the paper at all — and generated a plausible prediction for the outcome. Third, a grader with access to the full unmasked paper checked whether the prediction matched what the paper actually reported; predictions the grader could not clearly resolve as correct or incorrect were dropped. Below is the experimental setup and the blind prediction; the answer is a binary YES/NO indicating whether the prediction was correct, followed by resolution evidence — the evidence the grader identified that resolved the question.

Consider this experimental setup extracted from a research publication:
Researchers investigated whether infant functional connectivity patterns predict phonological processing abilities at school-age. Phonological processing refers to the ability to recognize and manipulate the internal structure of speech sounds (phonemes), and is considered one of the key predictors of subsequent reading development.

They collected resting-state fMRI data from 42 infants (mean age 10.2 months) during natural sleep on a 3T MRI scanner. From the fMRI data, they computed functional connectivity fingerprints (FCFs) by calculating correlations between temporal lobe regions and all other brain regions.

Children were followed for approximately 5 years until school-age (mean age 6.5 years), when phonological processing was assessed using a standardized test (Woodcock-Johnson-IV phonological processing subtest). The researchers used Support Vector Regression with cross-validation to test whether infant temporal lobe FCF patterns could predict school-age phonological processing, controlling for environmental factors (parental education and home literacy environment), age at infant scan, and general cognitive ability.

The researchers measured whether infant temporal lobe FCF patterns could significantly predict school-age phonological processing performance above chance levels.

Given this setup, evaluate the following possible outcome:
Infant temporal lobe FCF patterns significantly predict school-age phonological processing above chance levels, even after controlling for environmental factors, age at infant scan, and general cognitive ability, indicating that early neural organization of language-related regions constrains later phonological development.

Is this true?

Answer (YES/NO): YES